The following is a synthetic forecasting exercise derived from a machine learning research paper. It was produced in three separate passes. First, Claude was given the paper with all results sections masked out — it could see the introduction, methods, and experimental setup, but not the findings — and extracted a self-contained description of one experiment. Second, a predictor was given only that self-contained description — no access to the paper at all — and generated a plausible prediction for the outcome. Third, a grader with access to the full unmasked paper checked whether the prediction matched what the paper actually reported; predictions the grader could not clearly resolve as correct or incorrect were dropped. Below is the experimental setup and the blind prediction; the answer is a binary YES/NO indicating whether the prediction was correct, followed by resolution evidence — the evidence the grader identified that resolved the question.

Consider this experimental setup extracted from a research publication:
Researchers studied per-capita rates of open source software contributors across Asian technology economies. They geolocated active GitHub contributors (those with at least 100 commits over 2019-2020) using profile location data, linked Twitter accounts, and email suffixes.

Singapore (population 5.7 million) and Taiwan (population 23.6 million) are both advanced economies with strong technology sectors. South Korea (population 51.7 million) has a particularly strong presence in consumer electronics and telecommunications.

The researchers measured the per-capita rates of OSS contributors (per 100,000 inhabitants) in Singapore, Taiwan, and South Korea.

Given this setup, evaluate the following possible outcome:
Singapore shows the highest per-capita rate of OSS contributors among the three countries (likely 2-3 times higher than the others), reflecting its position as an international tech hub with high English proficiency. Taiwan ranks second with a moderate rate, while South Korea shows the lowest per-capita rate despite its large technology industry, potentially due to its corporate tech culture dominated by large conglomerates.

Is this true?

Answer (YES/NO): NO